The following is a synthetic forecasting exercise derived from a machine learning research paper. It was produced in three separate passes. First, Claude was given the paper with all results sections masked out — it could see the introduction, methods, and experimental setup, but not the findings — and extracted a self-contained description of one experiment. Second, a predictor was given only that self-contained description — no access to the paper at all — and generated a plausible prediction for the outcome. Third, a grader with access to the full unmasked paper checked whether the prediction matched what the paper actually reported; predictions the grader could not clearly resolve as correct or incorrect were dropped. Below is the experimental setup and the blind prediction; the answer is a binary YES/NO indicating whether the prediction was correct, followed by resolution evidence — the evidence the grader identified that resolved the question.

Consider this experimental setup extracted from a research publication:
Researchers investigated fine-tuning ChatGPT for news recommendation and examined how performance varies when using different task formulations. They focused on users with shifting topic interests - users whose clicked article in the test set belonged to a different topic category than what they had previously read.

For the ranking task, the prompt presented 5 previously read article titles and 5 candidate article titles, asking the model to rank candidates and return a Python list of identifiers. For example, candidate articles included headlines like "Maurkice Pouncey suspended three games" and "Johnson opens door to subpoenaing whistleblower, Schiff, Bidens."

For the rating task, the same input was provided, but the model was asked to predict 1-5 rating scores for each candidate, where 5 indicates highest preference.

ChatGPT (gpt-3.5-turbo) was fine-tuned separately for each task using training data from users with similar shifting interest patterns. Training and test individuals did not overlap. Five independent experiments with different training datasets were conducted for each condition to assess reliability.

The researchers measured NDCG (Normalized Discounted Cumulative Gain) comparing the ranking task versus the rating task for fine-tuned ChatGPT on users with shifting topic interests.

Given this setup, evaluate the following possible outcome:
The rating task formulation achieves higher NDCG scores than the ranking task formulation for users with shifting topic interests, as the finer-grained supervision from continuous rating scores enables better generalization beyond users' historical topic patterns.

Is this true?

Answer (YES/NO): NO